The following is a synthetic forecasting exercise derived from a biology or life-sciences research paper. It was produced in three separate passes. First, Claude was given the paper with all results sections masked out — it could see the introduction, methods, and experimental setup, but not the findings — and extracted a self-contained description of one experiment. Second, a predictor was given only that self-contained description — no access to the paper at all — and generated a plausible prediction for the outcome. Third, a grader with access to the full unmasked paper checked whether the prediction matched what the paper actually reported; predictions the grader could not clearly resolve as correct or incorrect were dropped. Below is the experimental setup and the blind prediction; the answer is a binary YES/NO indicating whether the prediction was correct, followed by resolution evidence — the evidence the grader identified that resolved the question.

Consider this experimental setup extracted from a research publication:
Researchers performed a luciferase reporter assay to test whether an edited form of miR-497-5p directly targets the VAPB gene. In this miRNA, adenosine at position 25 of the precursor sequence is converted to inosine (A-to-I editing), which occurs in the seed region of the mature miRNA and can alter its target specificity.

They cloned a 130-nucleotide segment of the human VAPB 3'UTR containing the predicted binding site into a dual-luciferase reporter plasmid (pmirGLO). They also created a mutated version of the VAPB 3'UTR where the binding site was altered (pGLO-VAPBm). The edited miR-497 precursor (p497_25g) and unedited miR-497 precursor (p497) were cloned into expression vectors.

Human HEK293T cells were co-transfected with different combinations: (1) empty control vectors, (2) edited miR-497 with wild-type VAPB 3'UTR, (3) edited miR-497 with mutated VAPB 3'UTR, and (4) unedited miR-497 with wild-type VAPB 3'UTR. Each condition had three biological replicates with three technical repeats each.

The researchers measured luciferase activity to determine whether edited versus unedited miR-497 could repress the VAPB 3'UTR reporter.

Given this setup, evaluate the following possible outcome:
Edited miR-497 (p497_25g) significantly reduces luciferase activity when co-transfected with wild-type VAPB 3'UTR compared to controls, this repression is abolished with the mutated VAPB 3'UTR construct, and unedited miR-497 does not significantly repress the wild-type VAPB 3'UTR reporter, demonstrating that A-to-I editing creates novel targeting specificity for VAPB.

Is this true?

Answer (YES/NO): YES